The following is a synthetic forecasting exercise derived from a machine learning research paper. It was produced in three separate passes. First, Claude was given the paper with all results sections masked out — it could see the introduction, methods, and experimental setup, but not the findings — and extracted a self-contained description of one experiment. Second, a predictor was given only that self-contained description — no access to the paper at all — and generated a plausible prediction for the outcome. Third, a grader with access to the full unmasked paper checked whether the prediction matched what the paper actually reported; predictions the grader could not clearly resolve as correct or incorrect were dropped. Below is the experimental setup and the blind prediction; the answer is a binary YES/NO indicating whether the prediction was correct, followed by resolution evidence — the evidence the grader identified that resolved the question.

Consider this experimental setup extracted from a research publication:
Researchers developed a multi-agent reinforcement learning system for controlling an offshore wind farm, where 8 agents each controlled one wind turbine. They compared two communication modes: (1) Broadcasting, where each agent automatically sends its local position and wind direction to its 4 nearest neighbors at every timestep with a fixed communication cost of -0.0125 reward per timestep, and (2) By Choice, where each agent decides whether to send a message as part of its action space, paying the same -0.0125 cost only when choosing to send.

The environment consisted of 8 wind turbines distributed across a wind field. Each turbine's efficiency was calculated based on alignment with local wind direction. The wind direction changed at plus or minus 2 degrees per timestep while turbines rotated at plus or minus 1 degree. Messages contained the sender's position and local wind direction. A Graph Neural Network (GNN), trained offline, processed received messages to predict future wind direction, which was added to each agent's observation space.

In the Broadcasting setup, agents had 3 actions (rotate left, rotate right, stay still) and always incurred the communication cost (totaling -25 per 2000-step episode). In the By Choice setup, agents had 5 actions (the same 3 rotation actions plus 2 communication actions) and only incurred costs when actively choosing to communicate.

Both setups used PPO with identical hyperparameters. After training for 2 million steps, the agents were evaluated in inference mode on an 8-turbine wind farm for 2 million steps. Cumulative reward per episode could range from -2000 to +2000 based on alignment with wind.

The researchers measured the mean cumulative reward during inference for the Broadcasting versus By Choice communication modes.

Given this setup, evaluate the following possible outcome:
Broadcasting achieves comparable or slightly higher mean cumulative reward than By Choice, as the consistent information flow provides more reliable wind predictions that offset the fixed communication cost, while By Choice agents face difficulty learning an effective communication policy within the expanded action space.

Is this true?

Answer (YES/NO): NO